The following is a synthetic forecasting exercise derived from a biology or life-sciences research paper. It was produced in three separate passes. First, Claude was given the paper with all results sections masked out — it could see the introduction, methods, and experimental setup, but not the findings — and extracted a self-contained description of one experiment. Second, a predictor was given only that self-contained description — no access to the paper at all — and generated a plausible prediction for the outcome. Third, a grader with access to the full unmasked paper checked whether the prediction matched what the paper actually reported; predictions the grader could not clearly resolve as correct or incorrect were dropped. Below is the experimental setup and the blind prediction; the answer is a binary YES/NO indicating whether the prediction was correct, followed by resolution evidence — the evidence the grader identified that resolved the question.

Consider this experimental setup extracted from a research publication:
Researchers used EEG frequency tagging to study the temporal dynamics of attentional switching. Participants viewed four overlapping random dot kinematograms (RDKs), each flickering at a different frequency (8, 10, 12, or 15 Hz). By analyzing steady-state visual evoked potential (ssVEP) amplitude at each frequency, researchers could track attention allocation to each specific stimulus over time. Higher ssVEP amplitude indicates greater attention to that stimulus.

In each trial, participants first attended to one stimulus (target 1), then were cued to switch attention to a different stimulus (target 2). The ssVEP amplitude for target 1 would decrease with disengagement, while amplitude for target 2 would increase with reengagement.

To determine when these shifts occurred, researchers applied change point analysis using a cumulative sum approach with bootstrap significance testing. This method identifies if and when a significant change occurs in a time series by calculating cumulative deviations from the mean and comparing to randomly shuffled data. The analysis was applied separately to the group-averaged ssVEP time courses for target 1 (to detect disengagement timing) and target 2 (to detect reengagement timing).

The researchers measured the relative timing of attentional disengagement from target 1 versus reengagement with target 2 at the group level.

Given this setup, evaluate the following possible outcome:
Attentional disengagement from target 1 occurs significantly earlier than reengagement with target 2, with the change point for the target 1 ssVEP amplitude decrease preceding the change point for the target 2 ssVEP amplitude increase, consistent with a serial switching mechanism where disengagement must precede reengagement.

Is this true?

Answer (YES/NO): NO